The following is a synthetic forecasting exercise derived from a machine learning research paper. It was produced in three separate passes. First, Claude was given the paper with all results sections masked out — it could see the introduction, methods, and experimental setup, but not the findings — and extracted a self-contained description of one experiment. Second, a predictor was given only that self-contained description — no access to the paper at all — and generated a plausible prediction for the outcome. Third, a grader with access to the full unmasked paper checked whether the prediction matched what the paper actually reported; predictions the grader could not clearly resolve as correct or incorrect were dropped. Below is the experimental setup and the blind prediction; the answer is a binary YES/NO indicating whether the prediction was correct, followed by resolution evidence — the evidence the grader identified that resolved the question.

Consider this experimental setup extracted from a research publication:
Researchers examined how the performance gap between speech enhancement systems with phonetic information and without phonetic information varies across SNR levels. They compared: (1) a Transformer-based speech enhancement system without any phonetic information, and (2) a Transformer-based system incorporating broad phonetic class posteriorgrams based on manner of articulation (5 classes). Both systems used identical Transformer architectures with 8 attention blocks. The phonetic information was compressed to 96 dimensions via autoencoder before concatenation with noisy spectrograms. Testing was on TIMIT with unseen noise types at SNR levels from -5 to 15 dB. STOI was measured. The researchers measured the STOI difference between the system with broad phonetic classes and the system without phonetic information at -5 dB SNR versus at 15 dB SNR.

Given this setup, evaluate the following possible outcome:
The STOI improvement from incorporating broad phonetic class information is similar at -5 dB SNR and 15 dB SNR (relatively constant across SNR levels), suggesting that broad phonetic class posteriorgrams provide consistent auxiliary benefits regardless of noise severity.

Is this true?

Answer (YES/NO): NO